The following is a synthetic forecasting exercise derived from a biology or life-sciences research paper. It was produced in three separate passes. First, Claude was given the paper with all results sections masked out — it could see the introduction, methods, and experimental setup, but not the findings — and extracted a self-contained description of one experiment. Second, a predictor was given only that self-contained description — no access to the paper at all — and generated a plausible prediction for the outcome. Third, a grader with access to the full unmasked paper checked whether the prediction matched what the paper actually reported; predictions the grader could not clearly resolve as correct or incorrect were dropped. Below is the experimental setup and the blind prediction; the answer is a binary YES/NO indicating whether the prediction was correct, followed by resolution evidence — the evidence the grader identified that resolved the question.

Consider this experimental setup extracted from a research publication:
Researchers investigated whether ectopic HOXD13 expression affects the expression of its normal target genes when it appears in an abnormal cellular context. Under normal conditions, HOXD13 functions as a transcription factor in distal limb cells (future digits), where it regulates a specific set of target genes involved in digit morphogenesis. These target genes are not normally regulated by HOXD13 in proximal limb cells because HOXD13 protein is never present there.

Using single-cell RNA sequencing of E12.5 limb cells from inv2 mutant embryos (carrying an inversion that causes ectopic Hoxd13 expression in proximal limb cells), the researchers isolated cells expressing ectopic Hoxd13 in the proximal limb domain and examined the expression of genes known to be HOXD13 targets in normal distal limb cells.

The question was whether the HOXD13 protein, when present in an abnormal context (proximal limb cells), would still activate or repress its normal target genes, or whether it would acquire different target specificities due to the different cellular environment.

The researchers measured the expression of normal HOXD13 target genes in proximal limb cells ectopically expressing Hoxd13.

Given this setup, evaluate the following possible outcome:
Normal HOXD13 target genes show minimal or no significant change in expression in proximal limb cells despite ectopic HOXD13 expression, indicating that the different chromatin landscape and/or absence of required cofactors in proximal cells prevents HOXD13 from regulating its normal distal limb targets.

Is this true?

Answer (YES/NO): NO